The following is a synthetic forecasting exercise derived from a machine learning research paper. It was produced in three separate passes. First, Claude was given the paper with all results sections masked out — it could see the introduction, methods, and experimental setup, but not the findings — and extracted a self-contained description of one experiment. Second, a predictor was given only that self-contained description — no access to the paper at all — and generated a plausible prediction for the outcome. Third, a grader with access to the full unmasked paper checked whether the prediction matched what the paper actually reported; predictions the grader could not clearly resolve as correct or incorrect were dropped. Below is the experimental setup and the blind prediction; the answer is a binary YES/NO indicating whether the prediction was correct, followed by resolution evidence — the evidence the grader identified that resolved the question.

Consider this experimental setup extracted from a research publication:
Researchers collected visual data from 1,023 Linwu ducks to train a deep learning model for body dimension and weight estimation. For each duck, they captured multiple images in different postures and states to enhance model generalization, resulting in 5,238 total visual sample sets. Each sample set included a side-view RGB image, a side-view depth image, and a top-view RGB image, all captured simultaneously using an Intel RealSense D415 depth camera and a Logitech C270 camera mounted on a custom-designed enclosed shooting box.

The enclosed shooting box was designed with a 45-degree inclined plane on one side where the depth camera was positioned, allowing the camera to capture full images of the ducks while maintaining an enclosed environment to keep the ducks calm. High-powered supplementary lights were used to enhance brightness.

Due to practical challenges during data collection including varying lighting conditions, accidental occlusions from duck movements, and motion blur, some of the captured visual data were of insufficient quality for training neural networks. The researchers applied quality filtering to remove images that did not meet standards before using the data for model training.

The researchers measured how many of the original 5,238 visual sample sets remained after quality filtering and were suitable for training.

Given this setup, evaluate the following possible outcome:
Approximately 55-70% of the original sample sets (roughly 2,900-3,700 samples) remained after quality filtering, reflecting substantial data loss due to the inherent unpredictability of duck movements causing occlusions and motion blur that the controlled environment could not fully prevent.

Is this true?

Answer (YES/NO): NO